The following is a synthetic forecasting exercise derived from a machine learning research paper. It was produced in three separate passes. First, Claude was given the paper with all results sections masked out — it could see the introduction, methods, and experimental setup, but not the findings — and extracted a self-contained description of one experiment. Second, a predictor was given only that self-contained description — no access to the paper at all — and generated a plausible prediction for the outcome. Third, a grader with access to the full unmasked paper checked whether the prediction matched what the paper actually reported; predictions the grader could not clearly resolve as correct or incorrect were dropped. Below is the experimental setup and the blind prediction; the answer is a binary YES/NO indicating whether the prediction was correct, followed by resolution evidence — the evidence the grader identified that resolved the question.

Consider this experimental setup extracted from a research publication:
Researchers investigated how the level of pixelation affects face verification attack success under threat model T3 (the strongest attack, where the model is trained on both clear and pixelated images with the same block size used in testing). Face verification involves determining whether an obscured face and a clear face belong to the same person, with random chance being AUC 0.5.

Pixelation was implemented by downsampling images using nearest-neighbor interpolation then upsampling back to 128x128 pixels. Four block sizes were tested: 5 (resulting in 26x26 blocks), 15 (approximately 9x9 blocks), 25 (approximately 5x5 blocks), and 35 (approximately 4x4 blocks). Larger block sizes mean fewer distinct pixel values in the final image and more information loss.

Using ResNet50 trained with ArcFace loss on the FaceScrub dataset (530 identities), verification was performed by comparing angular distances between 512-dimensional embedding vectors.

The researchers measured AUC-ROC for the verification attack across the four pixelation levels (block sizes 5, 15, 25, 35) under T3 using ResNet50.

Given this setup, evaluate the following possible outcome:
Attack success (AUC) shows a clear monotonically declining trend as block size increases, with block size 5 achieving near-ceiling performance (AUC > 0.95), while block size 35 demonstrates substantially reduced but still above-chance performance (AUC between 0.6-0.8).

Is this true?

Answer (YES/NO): YES